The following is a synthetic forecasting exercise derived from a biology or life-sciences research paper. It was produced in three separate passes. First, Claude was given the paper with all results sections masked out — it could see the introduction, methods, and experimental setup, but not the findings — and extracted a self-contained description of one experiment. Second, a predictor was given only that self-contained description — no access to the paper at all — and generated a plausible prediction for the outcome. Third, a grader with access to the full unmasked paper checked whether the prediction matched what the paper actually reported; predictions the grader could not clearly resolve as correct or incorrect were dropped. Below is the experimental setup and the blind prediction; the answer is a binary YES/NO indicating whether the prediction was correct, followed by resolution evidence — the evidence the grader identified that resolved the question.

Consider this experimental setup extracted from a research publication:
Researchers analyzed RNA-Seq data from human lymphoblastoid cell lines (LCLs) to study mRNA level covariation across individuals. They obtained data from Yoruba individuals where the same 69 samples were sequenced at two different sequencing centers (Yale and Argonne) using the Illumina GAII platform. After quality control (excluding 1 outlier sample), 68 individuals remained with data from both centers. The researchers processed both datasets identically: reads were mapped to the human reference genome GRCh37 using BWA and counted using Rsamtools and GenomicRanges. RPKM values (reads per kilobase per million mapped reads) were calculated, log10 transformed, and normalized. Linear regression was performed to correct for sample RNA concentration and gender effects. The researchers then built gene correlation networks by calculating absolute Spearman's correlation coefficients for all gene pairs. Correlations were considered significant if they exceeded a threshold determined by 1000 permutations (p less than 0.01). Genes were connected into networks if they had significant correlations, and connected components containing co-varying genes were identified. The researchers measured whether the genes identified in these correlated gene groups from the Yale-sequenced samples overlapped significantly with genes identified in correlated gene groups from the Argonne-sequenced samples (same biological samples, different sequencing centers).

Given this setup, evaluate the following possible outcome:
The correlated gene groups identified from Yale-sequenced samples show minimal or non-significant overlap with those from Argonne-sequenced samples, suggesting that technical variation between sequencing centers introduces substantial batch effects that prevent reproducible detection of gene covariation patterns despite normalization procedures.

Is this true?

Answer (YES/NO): NO